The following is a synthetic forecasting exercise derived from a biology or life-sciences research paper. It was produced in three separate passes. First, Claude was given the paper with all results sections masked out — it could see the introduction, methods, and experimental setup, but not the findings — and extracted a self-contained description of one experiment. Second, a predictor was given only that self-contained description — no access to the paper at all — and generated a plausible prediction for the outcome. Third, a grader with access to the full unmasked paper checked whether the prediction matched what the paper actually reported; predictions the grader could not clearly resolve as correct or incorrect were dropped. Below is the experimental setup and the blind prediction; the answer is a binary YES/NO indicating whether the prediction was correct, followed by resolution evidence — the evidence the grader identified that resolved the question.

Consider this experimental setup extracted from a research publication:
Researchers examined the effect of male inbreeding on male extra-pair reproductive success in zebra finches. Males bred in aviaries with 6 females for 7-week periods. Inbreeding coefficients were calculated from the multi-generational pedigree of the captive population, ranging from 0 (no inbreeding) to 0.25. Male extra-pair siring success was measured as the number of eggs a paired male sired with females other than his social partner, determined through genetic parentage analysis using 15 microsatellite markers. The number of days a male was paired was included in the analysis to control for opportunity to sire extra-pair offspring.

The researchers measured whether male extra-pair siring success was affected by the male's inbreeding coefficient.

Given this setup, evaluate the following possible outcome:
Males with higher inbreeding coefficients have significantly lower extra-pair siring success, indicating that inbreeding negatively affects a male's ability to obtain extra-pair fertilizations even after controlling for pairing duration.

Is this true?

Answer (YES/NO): YES